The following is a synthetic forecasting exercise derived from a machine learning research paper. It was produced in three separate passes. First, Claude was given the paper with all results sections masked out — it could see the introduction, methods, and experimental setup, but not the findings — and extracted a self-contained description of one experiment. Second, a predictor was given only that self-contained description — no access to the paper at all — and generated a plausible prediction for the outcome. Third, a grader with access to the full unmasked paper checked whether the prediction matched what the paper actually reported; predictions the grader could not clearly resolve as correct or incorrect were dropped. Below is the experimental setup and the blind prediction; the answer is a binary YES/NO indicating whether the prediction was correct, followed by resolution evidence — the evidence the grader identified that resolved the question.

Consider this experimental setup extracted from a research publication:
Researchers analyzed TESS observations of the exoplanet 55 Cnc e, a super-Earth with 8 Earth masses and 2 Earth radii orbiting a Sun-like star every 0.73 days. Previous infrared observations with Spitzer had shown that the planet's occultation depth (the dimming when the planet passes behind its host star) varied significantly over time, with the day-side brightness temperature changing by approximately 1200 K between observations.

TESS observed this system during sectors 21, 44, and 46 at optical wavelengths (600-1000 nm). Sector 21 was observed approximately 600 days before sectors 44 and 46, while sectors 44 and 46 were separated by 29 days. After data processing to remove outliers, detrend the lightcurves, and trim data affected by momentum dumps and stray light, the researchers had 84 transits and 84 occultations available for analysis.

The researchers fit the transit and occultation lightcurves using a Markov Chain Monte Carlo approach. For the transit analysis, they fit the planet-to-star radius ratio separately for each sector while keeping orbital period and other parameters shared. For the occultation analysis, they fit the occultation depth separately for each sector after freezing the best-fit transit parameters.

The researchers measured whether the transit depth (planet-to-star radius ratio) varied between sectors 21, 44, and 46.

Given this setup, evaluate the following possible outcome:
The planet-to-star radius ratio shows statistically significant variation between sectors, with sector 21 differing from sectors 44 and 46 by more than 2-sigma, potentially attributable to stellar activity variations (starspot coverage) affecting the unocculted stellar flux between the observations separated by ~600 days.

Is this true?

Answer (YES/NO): NO